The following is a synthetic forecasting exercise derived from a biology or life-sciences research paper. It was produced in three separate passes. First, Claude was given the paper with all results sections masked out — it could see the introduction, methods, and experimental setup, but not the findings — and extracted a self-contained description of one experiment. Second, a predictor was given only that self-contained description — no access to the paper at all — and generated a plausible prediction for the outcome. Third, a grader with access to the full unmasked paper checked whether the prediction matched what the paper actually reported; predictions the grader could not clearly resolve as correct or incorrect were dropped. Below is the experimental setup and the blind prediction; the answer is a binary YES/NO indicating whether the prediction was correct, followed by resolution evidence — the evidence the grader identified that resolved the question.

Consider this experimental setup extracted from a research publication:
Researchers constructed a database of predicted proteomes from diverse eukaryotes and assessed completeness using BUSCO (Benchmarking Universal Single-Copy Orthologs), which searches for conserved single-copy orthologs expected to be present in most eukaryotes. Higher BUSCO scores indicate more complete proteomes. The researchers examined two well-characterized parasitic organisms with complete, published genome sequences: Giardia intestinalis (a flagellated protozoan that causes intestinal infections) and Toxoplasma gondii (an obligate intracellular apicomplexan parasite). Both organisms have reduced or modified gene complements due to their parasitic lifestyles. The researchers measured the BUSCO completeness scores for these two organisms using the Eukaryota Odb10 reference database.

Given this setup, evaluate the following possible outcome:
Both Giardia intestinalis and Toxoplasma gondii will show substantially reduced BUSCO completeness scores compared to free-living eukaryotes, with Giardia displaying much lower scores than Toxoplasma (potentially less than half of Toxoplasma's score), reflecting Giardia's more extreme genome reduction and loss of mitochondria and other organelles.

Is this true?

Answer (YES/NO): YES